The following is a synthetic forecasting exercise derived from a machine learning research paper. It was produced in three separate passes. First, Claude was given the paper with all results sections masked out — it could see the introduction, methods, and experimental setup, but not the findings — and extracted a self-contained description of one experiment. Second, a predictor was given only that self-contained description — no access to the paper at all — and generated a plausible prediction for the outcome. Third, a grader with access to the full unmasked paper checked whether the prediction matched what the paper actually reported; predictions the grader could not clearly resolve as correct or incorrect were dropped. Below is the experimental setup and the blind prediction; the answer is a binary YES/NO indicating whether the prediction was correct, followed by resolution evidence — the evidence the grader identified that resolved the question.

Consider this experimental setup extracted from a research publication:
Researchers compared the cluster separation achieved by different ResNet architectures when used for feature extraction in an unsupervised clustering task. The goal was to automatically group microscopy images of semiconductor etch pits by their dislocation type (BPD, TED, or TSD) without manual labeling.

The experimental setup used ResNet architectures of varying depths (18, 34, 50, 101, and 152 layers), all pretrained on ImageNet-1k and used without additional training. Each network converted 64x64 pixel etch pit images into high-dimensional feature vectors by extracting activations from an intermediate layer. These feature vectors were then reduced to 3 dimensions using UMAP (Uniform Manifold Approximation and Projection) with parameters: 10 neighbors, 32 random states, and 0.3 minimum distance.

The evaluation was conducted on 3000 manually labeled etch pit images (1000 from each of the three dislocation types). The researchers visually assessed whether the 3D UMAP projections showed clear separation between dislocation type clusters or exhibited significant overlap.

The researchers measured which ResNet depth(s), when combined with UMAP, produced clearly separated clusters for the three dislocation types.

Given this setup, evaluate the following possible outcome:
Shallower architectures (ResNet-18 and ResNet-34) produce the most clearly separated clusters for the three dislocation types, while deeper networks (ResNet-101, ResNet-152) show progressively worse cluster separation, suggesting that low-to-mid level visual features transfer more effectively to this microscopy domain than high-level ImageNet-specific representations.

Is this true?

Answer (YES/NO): NO